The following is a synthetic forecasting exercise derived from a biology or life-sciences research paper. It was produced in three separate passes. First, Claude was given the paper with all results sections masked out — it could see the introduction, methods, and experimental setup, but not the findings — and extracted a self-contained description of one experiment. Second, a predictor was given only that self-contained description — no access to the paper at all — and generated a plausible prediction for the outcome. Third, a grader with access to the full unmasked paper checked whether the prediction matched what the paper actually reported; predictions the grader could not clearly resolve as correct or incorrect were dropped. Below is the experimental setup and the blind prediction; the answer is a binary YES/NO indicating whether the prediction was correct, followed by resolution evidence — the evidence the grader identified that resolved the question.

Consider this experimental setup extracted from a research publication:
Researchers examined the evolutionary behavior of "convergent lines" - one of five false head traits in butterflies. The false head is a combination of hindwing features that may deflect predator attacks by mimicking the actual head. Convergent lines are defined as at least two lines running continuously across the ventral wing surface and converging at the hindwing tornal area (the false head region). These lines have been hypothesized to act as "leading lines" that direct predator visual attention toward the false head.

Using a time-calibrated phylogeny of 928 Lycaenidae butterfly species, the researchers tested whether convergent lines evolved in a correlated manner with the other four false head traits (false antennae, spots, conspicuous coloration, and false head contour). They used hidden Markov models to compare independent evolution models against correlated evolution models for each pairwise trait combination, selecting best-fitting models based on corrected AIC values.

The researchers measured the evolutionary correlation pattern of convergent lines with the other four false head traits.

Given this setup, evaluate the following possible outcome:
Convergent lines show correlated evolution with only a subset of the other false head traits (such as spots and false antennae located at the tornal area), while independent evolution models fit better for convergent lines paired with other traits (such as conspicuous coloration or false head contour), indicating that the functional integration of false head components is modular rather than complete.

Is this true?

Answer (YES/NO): NO